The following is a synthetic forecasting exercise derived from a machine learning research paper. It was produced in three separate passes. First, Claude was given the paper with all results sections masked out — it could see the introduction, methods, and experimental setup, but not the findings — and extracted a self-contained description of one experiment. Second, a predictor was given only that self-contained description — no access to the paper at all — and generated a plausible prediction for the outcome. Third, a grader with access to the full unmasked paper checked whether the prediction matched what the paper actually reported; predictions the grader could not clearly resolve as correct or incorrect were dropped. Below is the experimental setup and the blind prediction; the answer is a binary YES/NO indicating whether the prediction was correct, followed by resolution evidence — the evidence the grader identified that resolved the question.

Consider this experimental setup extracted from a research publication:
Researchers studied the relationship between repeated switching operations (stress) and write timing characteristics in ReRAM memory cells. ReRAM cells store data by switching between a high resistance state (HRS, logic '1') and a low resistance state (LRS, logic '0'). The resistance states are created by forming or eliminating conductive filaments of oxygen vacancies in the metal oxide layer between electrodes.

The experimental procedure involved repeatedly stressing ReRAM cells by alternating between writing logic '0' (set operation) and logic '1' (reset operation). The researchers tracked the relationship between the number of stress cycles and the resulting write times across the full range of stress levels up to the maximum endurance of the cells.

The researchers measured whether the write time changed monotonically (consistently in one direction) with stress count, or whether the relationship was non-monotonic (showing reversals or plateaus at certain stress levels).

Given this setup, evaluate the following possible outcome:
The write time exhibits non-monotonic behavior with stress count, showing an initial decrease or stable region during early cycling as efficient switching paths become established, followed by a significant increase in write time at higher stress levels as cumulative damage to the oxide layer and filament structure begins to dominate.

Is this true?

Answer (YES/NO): NO